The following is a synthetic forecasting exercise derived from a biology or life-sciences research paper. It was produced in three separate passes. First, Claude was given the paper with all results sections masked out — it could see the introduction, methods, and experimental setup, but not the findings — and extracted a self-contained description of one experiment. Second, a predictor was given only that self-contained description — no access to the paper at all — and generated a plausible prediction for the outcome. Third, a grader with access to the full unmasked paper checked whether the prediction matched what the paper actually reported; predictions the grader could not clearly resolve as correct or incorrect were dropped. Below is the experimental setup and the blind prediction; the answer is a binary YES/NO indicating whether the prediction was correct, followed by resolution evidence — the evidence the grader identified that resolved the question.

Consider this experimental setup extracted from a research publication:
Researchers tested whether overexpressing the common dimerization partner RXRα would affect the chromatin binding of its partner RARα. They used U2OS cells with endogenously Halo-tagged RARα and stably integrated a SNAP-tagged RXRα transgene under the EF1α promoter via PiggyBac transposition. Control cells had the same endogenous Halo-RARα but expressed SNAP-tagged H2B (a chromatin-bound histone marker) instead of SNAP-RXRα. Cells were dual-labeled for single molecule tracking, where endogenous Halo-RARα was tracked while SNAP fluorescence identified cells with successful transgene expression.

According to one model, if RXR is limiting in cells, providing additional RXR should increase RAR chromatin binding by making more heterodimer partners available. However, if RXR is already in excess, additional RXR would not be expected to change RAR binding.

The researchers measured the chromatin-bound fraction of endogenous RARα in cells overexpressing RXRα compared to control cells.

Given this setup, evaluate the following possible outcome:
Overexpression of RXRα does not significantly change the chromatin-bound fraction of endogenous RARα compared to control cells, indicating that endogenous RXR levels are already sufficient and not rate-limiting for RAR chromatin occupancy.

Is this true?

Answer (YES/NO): YES